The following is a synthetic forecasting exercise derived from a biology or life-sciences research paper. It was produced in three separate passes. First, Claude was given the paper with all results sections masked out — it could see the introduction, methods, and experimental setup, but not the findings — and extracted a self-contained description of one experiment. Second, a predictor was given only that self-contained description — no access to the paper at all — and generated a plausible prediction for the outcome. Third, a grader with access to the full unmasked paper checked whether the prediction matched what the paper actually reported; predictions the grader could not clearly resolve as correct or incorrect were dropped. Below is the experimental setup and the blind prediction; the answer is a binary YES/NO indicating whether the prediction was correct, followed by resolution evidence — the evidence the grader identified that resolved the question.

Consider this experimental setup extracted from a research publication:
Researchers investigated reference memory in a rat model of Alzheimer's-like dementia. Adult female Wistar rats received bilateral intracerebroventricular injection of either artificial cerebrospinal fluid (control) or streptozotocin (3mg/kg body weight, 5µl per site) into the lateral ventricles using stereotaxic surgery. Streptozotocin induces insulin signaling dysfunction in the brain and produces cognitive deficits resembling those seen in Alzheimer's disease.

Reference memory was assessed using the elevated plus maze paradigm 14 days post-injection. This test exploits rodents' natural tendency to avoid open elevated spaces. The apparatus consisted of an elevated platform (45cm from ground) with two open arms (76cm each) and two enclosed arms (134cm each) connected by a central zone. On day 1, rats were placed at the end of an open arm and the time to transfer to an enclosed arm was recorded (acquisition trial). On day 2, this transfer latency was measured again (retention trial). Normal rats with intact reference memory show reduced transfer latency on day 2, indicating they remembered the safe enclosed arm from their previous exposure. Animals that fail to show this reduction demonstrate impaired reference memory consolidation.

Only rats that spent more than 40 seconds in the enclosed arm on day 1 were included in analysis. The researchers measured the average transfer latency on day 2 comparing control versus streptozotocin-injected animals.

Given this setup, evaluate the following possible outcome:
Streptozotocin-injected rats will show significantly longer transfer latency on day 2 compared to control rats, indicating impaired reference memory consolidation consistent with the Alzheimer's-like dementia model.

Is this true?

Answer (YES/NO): YES